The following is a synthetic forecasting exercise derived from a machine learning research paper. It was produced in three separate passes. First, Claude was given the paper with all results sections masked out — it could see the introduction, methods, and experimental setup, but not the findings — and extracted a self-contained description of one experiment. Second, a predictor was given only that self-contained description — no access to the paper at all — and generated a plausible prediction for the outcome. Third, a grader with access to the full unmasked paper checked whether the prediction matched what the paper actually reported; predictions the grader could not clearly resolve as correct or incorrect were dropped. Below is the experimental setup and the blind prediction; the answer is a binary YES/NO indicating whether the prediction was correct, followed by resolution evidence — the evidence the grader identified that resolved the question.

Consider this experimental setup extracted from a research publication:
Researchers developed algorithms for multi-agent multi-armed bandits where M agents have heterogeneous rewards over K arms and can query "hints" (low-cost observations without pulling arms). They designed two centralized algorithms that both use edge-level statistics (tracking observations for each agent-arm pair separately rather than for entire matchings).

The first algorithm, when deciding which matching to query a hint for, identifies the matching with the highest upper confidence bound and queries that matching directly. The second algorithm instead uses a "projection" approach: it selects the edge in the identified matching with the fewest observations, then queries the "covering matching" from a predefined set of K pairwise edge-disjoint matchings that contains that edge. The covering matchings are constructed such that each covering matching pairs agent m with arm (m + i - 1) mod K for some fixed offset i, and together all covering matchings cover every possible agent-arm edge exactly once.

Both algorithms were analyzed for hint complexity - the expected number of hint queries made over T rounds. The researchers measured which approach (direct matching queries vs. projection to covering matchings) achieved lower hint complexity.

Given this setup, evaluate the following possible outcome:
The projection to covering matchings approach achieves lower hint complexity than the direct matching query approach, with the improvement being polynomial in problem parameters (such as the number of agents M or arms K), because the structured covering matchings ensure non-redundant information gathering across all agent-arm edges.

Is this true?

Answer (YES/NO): YES